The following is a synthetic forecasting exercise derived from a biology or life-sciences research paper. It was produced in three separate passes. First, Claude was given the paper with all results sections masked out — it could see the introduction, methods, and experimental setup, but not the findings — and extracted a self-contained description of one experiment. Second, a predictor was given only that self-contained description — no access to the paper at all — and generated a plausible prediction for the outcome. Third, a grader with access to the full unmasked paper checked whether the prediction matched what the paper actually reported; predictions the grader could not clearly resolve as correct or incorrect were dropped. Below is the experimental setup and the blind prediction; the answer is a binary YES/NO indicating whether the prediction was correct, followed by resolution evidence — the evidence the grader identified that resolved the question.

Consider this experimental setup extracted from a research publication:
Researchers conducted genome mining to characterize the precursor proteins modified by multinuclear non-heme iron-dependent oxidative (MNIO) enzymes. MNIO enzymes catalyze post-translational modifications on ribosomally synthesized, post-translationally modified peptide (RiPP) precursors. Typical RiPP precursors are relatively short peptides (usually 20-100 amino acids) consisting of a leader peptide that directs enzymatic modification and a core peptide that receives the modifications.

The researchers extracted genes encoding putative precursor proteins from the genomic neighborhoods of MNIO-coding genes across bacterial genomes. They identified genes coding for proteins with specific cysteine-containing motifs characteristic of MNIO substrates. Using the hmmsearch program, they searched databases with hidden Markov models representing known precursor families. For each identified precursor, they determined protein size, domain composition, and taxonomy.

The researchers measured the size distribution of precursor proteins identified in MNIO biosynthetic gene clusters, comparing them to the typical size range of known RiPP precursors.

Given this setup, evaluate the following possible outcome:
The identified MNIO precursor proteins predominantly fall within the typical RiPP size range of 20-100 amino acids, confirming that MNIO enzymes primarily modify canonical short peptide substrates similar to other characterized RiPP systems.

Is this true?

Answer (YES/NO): NO